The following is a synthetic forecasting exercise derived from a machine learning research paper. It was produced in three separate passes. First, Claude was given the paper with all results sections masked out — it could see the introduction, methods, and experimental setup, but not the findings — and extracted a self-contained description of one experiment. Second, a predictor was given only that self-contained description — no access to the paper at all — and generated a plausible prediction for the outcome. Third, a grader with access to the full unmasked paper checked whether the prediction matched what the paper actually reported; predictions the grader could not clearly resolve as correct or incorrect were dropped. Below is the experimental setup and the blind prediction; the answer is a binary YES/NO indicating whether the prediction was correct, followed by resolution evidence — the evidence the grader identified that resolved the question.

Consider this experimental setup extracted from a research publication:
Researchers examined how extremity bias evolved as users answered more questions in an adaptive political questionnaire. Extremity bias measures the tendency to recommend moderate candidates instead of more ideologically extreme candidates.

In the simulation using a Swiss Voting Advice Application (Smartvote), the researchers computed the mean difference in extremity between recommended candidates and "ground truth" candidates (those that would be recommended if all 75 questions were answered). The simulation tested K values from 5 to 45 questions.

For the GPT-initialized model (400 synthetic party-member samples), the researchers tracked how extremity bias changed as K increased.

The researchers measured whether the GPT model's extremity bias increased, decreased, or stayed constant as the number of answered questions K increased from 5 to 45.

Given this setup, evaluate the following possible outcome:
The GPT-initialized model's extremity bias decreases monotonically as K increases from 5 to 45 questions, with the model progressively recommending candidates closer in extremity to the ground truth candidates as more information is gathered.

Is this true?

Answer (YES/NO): YES